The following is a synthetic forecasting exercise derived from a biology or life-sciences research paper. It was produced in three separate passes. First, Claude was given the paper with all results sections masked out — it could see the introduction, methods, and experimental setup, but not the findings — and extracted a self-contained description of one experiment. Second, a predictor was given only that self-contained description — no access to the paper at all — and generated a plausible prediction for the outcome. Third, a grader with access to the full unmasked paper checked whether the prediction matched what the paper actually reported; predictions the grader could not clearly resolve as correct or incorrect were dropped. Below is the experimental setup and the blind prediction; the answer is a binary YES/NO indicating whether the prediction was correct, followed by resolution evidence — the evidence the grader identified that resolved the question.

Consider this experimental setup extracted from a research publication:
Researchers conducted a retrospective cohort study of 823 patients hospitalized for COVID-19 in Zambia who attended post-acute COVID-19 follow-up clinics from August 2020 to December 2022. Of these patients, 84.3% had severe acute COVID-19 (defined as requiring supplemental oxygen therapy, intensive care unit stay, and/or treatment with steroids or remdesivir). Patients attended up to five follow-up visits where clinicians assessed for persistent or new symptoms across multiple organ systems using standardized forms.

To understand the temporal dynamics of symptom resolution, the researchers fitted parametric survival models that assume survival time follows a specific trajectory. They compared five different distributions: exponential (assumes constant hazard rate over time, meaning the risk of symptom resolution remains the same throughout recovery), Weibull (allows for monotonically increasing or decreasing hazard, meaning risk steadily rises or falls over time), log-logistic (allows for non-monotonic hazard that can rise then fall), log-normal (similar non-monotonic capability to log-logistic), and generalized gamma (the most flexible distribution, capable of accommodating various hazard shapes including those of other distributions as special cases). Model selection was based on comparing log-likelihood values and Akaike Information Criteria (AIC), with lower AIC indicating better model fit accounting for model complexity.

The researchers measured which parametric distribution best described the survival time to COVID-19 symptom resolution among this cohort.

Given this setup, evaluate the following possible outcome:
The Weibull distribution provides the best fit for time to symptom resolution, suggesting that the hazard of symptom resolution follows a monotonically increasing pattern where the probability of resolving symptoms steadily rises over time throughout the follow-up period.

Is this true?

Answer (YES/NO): NO